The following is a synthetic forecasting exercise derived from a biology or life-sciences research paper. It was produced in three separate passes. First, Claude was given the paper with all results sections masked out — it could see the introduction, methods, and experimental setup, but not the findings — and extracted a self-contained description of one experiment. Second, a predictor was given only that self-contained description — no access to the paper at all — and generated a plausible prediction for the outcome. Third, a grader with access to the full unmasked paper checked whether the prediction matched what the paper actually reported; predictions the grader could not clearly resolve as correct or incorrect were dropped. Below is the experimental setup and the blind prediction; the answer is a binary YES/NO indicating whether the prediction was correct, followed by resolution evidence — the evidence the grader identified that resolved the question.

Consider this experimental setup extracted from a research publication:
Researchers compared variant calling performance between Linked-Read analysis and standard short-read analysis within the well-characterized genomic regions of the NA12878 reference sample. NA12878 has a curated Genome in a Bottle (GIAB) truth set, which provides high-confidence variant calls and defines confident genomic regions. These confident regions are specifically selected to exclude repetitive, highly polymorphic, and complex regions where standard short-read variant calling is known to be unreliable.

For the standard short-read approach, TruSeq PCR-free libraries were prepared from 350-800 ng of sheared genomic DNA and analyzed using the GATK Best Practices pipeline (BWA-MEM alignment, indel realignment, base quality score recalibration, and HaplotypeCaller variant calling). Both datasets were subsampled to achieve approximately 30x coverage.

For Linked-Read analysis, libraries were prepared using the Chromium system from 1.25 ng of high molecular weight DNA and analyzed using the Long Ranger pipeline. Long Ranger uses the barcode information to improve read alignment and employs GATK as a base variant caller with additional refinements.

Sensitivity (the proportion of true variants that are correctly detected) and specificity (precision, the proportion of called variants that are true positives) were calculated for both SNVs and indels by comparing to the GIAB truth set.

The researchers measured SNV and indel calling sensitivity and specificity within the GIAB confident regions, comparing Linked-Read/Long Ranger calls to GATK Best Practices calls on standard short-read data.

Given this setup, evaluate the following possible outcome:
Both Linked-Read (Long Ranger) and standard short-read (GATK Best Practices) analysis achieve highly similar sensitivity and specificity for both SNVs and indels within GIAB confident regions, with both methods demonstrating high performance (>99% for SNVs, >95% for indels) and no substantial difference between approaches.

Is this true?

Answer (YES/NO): NO